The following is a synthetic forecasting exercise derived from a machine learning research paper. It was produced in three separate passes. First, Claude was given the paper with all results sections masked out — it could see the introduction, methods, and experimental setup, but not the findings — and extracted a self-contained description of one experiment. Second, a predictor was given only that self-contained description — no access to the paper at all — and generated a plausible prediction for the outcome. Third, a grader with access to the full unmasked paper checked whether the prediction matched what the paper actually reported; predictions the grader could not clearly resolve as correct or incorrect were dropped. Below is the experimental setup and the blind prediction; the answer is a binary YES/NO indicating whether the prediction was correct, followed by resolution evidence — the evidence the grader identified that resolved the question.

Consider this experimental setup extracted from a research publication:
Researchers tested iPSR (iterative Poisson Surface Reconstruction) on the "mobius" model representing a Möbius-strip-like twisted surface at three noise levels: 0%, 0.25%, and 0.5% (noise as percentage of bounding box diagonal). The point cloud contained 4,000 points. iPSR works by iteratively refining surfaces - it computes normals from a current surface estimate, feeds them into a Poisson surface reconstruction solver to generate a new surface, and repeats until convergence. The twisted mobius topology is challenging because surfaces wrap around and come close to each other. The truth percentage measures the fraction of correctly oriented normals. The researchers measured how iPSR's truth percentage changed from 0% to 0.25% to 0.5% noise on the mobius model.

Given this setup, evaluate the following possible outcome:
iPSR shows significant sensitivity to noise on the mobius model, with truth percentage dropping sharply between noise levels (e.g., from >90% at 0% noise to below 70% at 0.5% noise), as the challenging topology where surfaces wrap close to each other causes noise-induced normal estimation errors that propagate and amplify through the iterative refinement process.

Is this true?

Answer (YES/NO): NO